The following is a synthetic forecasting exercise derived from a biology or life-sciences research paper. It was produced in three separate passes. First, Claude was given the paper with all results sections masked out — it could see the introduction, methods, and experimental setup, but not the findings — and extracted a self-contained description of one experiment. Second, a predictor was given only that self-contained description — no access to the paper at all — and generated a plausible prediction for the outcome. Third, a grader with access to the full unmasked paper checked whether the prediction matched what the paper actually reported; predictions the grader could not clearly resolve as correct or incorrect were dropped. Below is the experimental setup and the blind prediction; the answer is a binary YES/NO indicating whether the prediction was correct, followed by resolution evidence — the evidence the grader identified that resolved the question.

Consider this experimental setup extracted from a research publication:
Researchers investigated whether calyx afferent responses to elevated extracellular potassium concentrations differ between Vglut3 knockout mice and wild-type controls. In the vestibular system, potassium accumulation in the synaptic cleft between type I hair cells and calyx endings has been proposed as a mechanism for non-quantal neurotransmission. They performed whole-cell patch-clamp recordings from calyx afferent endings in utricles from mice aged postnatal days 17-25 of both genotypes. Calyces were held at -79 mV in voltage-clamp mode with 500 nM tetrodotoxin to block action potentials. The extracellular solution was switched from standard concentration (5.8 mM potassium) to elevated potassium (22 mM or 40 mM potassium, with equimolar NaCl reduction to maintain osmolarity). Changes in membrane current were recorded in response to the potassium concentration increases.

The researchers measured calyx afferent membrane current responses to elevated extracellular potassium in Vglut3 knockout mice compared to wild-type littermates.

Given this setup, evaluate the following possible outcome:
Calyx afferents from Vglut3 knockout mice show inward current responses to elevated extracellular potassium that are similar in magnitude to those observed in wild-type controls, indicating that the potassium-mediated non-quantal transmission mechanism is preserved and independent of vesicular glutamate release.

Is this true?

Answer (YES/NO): NO